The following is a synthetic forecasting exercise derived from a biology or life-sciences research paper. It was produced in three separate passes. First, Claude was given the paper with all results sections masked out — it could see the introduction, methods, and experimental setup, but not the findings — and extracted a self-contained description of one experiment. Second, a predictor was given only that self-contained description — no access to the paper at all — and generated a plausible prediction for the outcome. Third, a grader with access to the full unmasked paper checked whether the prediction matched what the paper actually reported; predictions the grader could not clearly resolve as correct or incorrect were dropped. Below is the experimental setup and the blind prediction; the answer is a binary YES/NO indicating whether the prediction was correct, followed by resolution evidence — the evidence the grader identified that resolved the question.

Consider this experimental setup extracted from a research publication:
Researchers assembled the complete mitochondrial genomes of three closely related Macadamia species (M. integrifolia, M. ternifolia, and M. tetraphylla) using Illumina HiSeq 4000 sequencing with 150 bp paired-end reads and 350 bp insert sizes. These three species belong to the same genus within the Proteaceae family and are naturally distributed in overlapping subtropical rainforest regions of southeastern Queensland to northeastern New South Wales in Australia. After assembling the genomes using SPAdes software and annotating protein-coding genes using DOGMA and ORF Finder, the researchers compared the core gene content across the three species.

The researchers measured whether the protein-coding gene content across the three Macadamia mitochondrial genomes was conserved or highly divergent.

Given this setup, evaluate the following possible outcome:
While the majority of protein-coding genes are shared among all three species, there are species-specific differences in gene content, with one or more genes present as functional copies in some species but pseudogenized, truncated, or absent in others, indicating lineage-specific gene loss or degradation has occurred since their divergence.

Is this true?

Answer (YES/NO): NO